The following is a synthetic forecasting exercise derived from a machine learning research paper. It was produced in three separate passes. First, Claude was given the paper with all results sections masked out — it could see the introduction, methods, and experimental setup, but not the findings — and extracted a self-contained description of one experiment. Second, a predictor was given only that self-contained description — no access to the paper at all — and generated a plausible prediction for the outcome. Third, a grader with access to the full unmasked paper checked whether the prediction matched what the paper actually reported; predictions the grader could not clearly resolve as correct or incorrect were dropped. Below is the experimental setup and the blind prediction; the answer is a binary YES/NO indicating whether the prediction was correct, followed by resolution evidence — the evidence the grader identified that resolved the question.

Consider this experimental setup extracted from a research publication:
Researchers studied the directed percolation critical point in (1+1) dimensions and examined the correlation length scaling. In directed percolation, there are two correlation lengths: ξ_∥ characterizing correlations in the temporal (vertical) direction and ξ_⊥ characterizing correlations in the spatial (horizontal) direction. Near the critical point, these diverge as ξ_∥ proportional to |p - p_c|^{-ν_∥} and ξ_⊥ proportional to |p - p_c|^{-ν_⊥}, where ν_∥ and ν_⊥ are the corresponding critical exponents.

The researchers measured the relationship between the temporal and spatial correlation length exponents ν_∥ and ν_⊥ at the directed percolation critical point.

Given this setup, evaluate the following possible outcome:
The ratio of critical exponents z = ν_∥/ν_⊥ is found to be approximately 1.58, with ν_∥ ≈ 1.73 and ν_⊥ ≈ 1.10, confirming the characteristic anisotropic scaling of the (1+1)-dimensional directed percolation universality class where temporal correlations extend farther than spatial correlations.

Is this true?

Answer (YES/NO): YES